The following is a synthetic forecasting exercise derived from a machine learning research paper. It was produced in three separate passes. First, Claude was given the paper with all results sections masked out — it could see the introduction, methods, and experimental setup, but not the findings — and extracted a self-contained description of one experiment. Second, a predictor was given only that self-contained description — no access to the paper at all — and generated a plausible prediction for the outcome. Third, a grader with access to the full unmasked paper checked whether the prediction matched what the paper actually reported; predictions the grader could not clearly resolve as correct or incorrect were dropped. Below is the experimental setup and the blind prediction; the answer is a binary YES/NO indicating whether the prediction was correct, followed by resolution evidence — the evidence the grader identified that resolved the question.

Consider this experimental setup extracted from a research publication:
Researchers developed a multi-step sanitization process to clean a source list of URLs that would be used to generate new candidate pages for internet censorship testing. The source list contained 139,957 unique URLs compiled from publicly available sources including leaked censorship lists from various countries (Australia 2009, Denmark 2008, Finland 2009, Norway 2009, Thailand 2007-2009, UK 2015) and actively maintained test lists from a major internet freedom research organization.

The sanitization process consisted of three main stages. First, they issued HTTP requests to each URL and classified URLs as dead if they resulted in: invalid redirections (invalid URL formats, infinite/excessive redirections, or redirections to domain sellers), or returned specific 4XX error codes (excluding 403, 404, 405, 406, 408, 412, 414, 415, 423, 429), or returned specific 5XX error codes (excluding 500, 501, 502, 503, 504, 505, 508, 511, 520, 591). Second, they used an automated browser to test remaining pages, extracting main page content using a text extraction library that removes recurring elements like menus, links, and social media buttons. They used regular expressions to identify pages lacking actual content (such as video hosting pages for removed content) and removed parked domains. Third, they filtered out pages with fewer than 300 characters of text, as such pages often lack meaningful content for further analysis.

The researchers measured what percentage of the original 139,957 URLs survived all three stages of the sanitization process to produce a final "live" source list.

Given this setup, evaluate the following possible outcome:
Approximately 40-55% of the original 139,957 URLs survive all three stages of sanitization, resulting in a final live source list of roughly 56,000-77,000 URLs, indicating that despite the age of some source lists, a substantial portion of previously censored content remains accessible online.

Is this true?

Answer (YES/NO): NO